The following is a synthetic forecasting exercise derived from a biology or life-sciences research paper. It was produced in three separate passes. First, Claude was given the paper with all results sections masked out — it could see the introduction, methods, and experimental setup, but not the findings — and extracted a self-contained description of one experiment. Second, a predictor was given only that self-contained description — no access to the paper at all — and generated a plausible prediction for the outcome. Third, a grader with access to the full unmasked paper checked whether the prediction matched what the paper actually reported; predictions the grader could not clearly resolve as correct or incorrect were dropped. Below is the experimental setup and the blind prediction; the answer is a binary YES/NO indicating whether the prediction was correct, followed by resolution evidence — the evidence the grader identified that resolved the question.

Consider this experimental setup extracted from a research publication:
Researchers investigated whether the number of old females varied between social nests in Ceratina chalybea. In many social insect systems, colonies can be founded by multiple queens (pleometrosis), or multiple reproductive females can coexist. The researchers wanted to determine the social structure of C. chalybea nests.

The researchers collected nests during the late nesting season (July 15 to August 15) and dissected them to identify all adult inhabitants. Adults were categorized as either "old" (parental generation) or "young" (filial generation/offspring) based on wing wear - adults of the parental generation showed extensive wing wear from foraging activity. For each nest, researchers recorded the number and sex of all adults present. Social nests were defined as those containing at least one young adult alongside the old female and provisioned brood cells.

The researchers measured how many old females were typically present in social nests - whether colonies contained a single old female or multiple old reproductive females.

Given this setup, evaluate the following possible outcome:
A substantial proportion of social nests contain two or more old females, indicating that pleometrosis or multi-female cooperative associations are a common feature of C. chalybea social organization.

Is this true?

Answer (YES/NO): NO